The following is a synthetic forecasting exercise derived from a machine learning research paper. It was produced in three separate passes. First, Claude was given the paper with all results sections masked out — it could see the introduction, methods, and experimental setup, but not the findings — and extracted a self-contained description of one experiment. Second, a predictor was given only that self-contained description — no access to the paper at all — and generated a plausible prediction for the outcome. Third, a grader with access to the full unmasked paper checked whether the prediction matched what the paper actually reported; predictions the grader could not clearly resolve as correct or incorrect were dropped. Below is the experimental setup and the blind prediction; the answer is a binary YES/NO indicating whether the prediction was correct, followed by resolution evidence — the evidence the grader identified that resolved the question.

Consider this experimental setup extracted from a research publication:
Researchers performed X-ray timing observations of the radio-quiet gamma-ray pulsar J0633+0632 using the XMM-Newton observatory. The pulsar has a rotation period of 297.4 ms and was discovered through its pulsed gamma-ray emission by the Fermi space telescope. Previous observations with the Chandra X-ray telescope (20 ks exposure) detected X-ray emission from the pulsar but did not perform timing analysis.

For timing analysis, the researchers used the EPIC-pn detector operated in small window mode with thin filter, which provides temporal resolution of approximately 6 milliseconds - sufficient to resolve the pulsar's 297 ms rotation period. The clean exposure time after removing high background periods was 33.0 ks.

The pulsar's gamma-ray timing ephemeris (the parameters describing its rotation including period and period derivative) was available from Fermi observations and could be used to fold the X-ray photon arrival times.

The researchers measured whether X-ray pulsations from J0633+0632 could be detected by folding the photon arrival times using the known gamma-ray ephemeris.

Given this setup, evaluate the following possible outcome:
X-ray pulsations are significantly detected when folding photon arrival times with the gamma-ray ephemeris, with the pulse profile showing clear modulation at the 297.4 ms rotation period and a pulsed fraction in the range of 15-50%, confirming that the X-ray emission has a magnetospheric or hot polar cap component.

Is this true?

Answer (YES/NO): YES